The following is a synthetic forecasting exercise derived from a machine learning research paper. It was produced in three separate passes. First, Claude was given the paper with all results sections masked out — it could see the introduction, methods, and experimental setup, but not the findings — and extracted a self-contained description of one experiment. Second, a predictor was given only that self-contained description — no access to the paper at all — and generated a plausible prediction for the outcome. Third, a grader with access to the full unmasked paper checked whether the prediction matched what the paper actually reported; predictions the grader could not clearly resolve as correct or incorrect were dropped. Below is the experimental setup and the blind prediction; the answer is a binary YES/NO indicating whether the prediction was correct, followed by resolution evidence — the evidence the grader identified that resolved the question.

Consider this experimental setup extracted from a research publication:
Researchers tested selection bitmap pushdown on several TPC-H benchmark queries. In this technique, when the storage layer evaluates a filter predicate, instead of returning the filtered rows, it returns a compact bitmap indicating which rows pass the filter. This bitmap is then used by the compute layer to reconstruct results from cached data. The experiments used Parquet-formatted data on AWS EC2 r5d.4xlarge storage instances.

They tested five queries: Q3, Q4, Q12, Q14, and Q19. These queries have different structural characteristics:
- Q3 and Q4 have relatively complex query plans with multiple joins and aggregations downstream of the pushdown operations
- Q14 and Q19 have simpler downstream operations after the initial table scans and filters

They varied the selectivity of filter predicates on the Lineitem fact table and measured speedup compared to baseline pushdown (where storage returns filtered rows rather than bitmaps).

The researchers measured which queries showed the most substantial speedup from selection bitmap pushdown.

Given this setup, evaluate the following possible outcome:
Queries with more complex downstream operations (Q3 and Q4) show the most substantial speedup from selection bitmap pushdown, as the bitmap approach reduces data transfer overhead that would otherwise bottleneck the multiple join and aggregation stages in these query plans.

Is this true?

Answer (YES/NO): NO